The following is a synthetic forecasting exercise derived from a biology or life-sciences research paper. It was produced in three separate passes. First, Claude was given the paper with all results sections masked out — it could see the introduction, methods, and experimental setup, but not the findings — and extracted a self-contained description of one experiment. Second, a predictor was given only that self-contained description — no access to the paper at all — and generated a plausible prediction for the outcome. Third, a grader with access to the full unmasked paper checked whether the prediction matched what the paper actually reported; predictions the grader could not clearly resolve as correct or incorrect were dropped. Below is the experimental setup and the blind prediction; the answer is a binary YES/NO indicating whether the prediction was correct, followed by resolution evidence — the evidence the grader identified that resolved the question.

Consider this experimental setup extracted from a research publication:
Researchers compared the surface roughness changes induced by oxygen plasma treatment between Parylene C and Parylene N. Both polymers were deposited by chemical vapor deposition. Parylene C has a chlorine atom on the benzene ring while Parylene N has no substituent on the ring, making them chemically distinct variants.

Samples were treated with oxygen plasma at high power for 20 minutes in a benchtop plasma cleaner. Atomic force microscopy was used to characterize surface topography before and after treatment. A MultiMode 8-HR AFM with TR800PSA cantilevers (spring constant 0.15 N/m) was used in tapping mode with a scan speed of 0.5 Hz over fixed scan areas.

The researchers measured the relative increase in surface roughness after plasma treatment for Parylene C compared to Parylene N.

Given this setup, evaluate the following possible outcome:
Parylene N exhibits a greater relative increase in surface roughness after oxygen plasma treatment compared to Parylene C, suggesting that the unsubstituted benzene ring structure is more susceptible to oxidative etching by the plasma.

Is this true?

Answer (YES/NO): NO